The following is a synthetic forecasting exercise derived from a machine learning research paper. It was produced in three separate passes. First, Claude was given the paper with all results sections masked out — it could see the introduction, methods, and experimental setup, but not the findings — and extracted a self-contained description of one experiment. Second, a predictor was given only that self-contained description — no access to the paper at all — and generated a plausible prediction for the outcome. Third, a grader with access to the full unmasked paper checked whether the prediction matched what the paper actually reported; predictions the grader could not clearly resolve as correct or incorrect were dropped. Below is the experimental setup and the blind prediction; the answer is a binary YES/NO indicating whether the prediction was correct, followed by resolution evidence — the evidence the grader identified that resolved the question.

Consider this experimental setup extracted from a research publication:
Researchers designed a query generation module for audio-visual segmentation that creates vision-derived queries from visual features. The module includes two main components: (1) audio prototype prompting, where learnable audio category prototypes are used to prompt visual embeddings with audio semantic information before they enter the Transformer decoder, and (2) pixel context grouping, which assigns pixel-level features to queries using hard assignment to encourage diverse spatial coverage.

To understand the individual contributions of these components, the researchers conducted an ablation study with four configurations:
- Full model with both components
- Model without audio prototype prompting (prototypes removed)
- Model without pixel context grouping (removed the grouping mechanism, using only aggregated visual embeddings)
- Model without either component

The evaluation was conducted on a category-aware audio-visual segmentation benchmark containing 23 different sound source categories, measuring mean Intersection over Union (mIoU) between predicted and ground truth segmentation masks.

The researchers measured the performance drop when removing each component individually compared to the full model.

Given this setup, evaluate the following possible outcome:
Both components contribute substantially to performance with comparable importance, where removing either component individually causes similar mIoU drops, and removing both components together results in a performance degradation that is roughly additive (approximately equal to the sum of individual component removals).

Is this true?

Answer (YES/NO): YES